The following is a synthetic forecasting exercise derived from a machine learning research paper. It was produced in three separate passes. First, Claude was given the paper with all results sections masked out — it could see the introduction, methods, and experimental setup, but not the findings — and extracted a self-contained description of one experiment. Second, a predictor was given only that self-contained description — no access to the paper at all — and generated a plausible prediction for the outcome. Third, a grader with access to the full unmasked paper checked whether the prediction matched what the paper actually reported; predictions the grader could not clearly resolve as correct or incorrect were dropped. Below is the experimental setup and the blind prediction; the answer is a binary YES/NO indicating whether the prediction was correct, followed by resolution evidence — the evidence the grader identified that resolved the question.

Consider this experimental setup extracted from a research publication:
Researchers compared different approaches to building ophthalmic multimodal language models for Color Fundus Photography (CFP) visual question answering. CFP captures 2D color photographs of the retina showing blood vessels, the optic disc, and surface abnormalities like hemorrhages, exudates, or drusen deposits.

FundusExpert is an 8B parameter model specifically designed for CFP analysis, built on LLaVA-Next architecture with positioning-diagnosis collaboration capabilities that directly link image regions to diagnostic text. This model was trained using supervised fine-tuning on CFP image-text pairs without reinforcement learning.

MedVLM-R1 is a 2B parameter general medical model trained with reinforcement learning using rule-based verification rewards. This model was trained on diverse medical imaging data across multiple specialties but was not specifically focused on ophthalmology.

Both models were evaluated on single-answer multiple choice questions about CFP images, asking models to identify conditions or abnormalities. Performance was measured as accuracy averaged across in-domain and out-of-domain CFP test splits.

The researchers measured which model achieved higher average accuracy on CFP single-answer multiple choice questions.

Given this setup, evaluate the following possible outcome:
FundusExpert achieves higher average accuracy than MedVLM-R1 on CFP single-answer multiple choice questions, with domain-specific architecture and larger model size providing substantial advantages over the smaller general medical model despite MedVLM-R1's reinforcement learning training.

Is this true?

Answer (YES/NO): YES